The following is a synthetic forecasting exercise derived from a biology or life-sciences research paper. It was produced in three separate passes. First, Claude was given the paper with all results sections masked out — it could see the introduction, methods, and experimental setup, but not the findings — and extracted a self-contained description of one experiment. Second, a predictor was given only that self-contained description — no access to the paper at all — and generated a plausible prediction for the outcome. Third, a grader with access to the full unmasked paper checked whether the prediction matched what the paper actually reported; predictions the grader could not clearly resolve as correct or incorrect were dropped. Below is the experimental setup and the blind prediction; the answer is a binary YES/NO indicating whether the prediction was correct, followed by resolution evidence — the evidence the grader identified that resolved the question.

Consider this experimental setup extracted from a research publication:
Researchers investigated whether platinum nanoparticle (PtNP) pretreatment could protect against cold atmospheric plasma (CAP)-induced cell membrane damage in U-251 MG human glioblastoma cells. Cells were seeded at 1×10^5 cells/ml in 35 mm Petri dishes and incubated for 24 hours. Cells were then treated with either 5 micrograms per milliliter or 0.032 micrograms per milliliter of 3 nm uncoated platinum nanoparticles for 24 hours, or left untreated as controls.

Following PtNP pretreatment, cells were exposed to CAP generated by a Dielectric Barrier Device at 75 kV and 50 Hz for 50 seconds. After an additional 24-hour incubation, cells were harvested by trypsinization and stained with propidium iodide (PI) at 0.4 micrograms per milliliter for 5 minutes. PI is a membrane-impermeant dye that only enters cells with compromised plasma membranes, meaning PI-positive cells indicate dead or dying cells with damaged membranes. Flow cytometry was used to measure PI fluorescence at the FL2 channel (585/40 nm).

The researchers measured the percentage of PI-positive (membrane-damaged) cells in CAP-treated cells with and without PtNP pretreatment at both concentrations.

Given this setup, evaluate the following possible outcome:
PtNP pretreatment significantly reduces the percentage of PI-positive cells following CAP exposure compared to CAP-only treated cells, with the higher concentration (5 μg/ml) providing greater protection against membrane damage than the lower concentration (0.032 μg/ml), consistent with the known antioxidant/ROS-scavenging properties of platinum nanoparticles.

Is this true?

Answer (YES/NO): NO